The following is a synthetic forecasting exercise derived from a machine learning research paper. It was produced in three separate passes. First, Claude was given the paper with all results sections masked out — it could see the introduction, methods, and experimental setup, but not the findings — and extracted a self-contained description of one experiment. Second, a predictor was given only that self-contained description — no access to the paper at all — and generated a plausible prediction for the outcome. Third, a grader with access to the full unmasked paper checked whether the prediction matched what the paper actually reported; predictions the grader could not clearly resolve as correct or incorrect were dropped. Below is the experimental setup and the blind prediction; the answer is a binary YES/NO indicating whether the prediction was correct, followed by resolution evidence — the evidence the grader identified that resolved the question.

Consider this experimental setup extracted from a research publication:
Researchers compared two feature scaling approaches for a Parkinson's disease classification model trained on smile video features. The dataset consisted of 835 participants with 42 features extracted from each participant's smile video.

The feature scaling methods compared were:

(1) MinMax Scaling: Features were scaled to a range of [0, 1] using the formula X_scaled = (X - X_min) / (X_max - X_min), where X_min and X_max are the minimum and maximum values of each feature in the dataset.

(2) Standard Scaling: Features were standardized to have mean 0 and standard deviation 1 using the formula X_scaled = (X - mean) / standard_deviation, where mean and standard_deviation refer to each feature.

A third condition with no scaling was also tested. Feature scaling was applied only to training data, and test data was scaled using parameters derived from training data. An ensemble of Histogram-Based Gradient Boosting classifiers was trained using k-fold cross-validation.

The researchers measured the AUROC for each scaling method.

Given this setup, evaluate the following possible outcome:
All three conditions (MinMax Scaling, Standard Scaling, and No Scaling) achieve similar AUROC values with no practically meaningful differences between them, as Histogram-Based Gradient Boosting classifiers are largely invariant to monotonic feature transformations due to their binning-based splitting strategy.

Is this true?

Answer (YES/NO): NO